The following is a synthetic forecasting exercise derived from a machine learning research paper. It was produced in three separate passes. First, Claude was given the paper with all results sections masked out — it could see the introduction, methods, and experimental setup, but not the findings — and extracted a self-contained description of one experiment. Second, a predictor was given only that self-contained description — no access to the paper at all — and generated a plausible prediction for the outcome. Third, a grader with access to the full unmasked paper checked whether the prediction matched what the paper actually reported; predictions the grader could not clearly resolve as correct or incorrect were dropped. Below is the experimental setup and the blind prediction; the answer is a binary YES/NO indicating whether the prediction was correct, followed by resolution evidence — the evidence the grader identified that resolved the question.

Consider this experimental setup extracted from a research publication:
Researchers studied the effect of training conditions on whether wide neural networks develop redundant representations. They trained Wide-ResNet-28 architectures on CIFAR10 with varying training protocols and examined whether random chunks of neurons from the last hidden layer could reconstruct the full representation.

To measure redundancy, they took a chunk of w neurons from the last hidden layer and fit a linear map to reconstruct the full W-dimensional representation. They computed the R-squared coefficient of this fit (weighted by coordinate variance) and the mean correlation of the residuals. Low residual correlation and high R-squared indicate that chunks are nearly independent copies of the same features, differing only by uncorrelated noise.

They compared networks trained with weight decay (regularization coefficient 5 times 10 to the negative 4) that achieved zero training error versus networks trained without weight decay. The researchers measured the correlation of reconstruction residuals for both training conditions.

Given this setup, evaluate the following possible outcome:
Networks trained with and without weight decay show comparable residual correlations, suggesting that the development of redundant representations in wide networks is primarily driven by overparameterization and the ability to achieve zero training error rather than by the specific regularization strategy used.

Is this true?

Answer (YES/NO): NO